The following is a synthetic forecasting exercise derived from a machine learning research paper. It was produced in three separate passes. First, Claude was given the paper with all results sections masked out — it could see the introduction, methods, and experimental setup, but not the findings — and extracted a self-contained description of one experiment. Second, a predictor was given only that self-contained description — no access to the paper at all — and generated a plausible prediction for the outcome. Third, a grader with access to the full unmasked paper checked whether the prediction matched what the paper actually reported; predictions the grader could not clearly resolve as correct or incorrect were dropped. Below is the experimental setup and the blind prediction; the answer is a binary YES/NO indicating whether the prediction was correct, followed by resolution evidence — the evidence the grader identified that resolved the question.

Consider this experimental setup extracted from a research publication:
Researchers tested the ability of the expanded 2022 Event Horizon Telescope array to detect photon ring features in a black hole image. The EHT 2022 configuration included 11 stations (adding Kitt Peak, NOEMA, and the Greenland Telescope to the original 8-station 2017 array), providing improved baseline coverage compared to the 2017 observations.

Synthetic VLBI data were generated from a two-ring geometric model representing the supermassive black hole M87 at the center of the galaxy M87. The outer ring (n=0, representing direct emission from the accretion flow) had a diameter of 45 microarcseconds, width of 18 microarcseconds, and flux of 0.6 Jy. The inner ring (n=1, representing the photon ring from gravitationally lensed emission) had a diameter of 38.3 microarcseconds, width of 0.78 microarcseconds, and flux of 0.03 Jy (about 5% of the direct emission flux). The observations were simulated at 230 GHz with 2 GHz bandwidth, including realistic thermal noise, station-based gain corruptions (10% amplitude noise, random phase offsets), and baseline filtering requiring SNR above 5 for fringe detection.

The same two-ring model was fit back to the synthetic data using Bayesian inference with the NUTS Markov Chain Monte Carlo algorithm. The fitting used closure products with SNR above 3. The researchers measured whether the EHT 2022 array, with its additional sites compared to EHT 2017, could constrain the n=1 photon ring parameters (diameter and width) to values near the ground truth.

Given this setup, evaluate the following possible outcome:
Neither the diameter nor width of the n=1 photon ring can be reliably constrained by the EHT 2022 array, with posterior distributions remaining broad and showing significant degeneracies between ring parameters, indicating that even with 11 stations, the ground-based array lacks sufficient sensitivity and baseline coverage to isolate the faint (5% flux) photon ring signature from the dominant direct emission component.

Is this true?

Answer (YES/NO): NO